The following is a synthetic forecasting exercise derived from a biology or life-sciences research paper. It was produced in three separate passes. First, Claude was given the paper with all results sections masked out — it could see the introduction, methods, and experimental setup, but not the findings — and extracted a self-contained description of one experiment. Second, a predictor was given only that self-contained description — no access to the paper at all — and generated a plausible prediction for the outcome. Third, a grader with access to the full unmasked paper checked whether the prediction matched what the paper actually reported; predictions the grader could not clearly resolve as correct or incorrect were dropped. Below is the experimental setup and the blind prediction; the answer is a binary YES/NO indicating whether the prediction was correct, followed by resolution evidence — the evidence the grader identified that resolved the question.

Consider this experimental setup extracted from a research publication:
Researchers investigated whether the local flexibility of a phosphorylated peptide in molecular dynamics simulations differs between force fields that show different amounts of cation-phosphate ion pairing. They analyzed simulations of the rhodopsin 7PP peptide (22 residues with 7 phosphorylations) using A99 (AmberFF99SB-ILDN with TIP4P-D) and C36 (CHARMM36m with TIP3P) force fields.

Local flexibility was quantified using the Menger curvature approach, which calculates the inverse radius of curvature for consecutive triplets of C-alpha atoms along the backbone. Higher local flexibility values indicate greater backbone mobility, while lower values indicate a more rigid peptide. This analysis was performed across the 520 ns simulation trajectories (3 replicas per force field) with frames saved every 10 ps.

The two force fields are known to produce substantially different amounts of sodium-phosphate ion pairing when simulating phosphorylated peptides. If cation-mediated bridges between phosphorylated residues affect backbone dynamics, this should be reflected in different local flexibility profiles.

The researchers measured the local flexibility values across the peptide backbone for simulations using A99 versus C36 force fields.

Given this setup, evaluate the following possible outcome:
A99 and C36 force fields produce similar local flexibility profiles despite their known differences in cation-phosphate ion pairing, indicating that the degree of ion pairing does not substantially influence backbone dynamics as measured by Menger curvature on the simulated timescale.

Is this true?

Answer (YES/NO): NO